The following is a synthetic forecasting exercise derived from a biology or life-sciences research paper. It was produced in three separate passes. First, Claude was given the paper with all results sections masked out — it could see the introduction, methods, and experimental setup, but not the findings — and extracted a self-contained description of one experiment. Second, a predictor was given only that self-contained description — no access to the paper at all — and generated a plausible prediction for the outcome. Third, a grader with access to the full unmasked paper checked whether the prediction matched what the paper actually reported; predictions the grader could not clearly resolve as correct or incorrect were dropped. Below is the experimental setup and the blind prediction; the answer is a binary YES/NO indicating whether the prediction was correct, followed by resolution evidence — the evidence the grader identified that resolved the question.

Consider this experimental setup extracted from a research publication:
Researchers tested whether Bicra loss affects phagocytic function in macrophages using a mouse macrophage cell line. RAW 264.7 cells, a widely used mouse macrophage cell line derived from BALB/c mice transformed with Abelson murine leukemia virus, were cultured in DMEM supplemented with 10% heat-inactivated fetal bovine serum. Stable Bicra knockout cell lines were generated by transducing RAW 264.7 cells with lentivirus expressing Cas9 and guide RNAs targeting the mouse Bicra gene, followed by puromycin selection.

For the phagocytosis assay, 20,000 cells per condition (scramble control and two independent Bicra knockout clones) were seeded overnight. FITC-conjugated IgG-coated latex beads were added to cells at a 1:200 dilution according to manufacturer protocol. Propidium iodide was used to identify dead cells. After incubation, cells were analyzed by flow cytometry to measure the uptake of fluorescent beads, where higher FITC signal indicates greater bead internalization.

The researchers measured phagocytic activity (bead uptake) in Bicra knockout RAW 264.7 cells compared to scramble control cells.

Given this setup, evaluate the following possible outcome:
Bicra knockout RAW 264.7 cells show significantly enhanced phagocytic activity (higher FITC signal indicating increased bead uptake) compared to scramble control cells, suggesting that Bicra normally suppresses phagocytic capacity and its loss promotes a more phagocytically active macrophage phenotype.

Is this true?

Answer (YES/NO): NO